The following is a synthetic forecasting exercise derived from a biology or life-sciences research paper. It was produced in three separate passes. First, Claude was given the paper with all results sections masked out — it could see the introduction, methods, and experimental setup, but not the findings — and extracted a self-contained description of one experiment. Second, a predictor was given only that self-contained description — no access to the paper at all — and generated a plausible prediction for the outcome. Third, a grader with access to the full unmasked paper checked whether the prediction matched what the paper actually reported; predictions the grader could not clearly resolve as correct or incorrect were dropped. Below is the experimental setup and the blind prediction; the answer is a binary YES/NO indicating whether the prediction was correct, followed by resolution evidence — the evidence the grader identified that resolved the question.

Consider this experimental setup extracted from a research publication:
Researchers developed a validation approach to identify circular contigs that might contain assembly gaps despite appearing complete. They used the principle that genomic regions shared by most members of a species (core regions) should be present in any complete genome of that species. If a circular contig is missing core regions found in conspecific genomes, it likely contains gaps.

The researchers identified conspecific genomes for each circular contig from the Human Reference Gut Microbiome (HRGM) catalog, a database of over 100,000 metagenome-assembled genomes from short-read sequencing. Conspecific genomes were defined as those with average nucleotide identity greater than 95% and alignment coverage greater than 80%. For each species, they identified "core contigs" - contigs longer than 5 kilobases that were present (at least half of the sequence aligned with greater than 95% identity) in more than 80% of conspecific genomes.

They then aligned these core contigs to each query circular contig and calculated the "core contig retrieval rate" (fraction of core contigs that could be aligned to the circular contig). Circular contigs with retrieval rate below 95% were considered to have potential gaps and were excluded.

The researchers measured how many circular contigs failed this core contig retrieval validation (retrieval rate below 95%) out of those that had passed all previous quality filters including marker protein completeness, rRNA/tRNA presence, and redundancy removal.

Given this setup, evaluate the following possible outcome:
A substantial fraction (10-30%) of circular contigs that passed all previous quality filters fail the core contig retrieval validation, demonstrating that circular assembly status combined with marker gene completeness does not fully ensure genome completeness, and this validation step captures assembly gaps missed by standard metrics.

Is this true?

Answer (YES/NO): NO